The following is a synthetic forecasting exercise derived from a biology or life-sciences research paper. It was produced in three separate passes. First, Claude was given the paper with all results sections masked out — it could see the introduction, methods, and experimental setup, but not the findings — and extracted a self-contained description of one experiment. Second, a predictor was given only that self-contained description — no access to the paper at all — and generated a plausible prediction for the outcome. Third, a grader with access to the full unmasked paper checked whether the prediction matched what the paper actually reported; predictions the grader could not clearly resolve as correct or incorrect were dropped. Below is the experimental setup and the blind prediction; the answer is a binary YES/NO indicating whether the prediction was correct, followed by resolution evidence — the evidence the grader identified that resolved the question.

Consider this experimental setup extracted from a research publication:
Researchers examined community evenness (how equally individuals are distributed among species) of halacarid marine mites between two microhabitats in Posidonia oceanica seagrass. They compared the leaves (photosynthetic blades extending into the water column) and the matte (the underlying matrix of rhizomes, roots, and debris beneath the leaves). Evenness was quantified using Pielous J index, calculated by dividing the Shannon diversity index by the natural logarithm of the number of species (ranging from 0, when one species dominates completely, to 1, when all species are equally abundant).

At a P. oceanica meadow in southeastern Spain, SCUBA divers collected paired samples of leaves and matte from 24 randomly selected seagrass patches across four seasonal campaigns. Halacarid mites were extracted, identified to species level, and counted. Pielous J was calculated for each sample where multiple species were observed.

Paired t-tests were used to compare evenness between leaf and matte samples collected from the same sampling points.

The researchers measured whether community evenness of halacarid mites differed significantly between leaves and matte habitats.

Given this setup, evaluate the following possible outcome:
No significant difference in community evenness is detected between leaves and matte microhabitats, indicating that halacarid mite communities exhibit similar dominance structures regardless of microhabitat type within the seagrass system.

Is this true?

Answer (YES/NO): NO